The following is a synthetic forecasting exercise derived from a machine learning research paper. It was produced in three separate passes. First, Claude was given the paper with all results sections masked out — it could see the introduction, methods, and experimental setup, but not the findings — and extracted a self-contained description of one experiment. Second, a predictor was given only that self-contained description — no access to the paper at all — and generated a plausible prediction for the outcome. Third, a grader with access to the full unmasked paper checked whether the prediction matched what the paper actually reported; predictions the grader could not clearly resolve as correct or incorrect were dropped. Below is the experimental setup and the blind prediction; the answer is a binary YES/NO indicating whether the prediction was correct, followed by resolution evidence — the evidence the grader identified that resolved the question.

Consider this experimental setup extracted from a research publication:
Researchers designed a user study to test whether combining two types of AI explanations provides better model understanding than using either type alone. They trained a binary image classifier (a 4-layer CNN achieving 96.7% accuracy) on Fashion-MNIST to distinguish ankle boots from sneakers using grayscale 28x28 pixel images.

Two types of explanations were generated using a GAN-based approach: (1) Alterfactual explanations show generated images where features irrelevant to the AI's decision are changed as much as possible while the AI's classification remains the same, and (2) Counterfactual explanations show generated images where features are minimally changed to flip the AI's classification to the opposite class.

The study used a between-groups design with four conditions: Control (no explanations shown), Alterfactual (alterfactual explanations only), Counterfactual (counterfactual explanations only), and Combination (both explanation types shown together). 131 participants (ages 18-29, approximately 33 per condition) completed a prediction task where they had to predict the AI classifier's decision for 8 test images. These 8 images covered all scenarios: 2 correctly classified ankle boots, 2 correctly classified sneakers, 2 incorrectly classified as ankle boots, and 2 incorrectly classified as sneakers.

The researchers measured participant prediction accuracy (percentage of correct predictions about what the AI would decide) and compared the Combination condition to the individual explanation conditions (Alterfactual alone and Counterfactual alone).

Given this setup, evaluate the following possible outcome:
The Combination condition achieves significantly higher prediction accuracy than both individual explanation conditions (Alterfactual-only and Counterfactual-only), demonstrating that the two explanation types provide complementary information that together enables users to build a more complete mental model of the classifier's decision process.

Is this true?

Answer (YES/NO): NO